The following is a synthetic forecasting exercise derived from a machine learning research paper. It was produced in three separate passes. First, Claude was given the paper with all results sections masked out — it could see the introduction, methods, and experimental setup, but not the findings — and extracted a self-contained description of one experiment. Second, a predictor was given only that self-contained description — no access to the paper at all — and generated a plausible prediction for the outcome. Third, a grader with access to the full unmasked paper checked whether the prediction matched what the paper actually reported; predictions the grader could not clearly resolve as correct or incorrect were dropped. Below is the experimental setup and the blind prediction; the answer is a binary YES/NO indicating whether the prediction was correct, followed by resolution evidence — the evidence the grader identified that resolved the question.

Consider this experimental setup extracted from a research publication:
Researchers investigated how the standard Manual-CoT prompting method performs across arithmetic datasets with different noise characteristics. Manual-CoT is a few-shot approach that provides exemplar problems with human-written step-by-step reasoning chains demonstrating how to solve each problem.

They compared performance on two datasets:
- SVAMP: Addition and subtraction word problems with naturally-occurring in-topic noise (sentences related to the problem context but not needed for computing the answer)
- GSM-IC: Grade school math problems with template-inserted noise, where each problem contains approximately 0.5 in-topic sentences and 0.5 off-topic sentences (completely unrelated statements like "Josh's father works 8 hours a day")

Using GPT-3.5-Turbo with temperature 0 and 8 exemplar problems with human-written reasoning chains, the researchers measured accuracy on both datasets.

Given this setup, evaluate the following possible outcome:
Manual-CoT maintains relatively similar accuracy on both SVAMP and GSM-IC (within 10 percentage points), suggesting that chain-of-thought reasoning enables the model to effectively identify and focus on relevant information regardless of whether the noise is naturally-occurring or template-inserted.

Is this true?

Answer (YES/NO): YES